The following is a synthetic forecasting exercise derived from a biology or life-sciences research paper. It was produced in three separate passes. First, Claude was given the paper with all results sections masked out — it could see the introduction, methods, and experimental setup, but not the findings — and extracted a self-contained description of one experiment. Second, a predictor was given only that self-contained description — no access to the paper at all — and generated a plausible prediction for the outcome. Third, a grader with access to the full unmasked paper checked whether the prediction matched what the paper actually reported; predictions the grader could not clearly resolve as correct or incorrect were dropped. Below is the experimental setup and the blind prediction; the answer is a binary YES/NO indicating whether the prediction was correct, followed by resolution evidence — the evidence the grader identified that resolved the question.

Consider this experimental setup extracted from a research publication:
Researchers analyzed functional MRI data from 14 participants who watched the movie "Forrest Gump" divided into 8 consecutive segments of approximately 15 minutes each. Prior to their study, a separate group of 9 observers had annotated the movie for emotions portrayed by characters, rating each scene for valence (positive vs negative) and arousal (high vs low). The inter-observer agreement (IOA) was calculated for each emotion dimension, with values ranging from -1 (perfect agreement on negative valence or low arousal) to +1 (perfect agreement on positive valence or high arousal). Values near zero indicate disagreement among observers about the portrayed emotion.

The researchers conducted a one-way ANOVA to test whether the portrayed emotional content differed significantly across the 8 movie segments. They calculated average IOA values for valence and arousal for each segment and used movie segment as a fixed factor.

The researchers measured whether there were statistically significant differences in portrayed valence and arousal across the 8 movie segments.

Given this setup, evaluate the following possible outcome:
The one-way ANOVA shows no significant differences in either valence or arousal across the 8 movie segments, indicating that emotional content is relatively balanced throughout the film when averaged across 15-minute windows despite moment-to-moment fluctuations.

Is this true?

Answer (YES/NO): NO